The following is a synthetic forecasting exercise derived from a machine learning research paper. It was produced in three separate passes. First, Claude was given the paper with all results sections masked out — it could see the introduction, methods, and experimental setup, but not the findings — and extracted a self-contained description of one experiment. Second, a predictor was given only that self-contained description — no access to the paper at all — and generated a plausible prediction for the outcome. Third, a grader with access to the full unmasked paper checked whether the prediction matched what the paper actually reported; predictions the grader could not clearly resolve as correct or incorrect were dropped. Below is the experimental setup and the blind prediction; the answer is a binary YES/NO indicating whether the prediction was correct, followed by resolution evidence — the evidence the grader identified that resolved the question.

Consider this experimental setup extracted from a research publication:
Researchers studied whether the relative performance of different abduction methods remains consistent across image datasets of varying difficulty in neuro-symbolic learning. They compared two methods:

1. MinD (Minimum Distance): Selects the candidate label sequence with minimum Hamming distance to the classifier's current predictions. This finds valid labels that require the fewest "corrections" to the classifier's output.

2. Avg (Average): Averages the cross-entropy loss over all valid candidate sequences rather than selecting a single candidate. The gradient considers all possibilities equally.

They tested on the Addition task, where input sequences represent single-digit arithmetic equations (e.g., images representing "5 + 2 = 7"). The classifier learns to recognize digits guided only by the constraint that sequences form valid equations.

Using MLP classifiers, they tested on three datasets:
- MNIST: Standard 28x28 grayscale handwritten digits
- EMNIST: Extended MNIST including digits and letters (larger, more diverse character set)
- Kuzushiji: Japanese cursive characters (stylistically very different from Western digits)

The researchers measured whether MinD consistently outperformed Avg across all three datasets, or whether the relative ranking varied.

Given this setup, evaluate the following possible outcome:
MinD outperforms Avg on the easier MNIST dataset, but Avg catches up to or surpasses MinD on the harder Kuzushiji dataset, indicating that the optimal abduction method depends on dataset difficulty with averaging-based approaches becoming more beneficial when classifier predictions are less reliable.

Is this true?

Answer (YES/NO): NO